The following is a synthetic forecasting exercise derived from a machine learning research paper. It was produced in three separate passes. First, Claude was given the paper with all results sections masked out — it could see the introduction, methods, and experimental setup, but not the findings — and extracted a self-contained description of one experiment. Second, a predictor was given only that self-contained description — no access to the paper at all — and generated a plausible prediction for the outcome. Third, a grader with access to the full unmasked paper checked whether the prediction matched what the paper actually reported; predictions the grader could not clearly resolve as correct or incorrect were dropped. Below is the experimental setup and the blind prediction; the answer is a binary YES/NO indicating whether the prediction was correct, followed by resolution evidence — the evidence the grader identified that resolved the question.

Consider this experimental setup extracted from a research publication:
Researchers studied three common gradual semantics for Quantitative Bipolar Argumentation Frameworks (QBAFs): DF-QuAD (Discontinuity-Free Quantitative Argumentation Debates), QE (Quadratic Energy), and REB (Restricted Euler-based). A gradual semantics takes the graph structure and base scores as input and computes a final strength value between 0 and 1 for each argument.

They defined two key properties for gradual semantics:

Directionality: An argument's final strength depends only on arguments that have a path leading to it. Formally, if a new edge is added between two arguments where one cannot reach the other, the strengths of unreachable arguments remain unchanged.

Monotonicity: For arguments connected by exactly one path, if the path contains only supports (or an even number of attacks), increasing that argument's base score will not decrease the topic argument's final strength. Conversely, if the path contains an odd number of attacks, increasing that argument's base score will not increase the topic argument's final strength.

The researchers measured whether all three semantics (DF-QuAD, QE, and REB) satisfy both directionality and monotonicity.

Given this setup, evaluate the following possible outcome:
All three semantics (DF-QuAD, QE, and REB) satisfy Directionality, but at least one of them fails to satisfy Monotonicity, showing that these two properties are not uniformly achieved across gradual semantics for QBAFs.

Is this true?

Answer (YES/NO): NO